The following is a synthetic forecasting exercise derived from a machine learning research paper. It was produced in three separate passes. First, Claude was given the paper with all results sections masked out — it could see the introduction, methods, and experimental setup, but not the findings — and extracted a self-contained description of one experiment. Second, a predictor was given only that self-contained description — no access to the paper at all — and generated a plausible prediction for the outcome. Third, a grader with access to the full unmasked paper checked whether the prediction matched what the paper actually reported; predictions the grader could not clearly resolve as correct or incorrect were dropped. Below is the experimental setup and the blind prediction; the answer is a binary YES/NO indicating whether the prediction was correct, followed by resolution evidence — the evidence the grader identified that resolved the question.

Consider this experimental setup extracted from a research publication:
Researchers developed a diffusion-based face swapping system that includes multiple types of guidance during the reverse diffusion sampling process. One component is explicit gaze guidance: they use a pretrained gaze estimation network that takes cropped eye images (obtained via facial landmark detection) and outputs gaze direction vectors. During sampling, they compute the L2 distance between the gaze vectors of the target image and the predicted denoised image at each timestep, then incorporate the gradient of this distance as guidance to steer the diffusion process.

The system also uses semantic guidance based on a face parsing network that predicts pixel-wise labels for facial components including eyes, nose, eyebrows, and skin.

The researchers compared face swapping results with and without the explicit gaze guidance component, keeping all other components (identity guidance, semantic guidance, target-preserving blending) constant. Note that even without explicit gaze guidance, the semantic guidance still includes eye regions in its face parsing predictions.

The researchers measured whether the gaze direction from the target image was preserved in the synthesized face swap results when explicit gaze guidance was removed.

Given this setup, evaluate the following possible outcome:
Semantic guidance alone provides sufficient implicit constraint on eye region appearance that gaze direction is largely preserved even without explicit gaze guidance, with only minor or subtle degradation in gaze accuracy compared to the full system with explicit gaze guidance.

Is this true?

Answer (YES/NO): NO